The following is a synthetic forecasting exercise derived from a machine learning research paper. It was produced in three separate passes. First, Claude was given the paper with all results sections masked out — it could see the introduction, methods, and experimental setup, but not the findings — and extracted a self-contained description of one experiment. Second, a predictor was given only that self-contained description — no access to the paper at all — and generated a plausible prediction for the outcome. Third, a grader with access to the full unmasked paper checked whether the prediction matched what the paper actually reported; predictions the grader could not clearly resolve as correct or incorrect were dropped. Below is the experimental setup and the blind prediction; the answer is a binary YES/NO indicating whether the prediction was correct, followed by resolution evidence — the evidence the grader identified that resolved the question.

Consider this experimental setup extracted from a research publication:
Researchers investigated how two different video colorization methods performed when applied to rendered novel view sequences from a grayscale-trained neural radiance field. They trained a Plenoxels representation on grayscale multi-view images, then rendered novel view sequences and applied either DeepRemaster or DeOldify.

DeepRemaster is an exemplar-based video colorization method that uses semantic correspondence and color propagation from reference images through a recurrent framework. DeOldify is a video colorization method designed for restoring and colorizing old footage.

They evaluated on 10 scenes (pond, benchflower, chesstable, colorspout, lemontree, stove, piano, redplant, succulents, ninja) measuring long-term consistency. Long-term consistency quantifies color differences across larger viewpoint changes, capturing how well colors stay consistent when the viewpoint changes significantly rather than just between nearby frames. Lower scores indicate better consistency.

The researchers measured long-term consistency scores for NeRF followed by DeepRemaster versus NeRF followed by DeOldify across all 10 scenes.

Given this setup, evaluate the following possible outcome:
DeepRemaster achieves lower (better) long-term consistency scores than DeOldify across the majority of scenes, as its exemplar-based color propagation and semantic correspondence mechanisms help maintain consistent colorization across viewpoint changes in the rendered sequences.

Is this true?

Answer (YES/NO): YES